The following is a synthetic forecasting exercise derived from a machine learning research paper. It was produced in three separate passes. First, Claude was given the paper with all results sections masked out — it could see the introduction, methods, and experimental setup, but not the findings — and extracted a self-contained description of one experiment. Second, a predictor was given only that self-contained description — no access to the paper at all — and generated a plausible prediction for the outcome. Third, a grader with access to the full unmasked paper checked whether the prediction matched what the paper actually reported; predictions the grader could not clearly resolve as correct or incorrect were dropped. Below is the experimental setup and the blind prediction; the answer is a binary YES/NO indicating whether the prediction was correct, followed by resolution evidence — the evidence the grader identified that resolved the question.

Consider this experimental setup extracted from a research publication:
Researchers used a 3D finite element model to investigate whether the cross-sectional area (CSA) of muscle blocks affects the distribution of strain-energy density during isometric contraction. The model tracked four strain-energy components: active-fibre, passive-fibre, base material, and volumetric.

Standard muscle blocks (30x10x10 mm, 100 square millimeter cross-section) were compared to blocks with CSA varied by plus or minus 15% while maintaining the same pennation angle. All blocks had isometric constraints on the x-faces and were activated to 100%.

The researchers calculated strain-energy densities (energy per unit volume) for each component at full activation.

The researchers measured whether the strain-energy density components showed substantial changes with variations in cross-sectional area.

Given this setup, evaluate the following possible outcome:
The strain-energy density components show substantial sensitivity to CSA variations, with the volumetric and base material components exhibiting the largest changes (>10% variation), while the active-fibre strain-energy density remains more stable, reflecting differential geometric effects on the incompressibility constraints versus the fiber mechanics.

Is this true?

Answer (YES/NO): NO